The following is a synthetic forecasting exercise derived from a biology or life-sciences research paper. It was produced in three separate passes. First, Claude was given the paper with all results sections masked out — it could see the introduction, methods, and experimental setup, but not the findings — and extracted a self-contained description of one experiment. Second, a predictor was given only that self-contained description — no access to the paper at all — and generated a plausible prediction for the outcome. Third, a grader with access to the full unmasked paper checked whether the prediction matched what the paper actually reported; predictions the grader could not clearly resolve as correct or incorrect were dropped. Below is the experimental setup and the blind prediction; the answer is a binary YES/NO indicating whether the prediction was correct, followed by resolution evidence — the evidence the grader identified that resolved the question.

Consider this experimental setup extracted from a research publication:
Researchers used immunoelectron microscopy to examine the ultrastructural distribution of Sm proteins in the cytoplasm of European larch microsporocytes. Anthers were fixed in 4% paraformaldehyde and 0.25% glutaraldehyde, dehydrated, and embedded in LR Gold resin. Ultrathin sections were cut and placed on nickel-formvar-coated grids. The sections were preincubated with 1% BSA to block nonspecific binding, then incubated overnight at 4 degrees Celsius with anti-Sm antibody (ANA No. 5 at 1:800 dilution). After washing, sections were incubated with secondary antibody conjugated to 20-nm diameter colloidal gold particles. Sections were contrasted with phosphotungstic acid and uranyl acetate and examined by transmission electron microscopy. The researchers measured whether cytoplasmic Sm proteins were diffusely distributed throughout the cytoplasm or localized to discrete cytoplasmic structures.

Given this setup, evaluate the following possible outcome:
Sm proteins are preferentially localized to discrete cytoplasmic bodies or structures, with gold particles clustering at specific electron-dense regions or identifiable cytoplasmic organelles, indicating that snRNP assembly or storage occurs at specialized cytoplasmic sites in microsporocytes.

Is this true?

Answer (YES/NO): NO